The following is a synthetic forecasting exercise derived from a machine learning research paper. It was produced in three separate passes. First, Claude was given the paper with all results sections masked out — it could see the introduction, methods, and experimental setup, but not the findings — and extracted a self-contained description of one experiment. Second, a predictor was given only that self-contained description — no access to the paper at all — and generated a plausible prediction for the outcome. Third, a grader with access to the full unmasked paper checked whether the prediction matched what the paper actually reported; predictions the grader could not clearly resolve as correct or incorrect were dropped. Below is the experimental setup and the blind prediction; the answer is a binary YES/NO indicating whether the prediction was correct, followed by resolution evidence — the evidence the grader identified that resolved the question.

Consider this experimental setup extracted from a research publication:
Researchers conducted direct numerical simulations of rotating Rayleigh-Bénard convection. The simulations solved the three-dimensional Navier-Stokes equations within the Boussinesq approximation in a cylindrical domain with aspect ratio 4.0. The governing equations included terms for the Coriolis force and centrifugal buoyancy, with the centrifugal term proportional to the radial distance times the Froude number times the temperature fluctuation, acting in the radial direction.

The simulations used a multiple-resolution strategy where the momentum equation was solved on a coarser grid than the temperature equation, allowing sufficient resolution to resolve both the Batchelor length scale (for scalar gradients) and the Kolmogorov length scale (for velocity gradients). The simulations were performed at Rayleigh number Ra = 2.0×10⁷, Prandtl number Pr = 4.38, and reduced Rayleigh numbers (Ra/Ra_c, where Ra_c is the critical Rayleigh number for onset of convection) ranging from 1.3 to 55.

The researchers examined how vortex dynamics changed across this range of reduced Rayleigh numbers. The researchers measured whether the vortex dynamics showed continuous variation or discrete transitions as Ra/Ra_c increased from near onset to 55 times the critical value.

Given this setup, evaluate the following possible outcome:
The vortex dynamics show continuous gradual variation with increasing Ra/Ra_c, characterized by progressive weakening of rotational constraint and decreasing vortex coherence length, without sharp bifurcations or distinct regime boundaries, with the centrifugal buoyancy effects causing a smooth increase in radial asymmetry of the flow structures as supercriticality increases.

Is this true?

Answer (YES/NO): NO